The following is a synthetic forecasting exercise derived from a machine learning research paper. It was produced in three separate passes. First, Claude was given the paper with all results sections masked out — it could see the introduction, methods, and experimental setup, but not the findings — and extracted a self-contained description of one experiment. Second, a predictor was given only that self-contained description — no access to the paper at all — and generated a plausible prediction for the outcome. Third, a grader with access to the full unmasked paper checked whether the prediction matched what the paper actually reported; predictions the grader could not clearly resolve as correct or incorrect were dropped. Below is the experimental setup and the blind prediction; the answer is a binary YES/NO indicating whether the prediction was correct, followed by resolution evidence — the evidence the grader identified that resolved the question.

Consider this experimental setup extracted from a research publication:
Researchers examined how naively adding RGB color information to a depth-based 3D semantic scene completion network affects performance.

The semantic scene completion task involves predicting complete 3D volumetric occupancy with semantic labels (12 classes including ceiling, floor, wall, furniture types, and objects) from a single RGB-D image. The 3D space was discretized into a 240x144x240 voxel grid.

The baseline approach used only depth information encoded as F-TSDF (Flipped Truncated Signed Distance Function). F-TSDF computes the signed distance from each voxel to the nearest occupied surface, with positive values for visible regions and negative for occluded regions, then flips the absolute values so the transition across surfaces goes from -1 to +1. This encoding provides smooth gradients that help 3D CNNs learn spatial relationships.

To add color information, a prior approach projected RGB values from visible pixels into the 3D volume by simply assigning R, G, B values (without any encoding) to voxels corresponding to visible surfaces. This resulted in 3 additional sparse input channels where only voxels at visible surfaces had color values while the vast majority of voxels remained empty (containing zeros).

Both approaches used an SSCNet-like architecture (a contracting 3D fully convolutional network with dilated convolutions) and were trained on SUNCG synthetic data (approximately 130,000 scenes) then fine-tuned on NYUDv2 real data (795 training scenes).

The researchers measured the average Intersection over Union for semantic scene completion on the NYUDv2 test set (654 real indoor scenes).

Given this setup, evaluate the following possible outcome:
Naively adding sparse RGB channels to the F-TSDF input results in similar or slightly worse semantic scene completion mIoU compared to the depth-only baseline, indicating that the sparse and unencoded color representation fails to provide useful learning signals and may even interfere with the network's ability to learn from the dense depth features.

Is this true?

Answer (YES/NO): YES